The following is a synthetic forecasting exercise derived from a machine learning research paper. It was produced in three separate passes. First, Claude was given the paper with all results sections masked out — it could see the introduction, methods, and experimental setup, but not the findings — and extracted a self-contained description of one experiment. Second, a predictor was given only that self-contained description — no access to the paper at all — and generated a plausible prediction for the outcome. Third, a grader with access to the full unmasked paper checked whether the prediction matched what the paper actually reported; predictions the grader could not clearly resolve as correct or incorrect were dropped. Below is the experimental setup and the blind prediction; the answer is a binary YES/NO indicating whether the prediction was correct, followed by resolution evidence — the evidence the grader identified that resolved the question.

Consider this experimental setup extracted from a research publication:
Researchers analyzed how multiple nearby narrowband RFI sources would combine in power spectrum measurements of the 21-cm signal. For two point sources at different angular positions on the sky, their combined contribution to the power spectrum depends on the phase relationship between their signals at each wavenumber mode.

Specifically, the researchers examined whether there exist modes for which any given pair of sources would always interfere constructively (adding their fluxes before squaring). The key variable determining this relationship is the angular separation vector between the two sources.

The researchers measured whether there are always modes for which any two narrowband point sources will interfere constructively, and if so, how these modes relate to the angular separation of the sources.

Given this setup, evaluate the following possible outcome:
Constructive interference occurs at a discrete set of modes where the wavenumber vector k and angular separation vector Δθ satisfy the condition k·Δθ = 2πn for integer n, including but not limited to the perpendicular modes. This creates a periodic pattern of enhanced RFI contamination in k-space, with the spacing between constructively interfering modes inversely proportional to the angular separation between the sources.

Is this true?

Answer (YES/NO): NO